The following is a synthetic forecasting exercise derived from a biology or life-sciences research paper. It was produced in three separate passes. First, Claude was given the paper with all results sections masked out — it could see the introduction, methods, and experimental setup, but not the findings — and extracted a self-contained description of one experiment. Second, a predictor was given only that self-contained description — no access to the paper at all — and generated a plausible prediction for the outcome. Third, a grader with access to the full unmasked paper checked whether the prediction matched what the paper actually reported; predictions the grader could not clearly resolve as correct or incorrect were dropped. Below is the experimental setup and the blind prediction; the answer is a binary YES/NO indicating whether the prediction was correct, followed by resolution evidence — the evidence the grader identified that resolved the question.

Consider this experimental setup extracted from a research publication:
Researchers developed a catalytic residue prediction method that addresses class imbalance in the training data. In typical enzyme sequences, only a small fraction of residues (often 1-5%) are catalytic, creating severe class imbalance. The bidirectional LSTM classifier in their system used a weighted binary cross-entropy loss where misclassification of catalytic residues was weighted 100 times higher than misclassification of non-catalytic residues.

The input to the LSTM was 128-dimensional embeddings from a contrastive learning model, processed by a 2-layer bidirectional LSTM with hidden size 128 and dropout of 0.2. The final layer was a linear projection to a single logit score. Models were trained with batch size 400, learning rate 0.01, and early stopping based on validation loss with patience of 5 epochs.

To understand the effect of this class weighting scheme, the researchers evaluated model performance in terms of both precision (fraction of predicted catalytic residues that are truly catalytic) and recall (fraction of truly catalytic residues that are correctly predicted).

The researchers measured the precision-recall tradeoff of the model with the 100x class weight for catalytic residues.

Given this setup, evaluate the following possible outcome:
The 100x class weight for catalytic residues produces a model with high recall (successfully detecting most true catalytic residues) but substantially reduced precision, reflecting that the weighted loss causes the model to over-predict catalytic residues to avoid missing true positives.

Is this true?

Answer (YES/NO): NO